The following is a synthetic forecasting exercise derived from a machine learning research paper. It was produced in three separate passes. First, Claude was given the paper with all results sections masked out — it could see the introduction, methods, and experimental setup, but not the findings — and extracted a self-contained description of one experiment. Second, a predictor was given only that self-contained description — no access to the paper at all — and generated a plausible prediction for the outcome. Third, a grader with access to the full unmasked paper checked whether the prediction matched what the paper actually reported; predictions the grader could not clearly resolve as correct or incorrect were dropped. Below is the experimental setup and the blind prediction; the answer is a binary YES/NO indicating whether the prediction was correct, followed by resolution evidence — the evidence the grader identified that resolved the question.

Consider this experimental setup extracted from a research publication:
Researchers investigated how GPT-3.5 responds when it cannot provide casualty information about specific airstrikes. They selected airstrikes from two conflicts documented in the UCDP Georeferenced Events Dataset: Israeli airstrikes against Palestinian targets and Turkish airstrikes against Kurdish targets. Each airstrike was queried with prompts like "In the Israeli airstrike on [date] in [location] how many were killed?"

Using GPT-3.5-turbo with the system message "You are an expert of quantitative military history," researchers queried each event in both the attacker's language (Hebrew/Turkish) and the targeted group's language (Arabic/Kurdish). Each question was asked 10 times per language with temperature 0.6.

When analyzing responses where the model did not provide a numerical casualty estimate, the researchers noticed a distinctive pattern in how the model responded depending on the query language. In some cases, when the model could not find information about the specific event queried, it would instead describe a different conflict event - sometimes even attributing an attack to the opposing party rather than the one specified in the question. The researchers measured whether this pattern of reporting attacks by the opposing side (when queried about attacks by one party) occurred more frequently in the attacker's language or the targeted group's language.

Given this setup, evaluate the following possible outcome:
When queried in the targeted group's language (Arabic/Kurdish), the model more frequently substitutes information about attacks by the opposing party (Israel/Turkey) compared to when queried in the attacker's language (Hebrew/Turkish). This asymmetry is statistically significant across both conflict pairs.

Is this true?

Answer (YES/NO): NO